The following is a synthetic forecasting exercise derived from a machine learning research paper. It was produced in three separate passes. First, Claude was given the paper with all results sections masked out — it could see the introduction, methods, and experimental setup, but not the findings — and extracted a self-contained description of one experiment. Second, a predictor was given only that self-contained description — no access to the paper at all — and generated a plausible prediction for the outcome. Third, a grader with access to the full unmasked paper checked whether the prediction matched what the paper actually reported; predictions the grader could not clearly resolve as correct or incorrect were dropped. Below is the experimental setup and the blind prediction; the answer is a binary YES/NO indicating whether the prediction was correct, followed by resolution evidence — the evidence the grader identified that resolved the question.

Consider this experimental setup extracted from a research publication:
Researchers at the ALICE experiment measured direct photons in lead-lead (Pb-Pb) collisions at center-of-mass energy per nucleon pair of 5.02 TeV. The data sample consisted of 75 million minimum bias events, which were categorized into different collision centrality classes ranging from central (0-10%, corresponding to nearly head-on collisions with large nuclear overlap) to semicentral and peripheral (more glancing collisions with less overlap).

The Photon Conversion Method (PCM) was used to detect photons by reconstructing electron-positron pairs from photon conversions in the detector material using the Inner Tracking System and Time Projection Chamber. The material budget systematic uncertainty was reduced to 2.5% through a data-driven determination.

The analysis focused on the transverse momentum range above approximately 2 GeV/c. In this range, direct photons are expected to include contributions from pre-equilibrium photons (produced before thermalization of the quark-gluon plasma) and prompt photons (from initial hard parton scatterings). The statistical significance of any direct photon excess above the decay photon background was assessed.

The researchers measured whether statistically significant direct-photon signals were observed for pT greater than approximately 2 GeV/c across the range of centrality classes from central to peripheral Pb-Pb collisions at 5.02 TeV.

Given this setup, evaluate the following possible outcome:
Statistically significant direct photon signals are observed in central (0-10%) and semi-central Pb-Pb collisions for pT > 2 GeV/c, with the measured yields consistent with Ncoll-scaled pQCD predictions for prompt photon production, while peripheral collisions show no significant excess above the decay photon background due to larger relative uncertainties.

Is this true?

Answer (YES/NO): NO